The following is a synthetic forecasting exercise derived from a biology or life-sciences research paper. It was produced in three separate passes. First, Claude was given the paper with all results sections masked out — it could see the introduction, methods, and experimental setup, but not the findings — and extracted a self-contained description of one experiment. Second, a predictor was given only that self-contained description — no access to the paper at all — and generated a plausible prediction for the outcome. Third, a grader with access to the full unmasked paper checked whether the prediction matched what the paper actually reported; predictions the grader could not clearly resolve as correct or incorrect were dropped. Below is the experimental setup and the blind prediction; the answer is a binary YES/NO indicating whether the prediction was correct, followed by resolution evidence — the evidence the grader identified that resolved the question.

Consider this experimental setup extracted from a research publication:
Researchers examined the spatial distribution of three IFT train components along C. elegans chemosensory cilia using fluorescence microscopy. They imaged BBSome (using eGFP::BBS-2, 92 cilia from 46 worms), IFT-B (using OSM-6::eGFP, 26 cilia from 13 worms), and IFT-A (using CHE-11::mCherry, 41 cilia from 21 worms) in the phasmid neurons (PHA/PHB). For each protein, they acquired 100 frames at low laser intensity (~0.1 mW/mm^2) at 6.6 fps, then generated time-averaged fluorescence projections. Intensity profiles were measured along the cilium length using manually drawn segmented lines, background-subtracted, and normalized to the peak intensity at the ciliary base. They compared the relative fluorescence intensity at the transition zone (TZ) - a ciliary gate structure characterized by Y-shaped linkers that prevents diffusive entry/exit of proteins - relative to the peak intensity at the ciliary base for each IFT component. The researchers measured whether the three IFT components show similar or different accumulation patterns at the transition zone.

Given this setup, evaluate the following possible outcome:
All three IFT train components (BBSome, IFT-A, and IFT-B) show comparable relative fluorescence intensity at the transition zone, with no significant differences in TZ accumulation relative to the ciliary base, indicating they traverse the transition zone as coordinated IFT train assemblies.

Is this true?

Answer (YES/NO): NO